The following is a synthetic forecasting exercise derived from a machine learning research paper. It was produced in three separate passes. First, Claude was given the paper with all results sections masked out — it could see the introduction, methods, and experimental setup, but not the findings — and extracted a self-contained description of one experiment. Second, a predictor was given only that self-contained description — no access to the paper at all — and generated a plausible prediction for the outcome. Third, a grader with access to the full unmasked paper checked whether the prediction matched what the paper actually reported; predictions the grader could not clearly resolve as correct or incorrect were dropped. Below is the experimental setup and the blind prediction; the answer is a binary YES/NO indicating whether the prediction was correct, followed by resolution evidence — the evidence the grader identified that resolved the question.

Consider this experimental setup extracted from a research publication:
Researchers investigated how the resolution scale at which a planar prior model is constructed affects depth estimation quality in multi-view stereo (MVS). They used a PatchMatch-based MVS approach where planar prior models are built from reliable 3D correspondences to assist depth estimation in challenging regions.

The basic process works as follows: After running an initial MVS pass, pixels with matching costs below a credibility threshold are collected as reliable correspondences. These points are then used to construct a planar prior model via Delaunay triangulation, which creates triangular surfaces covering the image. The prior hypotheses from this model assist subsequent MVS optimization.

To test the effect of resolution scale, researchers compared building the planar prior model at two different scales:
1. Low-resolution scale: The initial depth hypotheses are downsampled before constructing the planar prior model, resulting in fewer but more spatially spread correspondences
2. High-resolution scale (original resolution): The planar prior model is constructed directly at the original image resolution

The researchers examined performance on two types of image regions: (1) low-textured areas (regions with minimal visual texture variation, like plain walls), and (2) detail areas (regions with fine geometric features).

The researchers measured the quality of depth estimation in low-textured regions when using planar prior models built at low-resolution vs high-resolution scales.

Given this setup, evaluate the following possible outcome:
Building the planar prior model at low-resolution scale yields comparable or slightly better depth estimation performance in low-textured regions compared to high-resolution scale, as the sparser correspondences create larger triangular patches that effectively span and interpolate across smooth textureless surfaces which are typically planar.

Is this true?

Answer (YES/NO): YES